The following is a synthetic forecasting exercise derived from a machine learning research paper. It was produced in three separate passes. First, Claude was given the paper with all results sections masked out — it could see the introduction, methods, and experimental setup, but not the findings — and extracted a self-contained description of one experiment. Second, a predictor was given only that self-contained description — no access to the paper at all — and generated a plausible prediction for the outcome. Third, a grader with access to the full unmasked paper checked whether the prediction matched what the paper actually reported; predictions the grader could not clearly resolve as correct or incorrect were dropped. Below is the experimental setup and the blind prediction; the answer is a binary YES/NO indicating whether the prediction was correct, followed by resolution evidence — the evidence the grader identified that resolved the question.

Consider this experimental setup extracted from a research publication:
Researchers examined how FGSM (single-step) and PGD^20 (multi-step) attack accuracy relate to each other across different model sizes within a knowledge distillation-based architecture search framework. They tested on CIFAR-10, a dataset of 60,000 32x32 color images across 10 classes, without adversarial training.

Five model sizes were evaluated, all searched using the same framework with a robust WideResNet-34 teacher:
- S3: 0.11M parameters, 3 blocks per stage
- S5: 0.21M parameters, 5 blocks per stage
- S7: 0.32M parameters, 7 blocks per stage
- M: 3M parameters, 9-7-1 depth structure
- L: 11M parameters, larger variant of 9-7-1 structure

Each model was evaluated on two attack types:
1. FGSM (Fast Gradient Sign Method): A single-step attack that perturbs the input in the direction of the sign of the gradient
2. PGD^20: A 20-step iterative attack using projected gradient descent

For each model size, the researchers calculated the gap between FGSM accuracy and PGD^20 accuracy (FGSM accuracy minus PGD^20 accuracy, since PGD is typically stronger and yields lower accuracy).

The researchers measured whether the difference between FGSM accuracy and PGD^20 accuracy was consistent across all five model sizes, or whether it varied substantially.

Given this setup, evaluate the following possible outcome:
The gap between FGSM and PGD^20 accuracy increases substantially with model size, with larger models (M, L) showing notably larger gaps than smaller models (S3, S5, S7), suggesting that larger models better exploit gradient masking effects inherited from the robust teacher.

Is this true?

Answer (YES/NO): NO